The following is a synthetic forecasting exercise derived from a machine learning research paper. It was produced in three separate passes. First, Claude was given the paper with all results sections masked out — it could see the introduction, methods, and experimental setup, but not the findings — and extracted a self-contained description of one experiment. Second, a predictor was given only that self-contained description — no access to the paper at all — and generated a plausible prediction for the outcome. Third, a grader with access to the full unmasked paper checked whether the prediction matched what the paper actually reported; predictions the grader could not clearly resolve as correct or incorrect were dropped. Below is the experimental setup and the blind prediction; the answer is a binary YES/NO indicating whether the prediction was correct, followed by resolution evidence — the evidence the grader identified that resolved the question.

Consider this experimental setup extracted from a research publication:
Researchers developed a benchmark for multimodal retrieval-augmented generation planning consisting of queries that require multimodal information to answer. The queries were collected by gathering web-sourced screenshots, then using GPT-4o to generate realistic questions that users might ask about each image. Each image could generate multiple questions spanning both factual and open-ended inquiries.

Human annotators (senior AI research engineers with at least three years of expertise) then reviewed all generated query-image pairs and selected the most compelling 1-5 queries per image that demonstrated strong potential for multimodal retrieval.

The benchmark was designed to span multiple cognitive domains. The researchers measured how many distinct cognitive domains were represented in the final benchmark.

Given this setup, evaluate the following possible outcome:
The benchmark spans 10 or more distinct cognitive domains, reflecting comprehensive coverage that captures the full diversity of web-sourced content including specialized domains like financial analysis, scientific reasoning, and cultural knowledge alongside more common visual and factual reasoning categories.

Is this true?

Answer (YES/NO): NO